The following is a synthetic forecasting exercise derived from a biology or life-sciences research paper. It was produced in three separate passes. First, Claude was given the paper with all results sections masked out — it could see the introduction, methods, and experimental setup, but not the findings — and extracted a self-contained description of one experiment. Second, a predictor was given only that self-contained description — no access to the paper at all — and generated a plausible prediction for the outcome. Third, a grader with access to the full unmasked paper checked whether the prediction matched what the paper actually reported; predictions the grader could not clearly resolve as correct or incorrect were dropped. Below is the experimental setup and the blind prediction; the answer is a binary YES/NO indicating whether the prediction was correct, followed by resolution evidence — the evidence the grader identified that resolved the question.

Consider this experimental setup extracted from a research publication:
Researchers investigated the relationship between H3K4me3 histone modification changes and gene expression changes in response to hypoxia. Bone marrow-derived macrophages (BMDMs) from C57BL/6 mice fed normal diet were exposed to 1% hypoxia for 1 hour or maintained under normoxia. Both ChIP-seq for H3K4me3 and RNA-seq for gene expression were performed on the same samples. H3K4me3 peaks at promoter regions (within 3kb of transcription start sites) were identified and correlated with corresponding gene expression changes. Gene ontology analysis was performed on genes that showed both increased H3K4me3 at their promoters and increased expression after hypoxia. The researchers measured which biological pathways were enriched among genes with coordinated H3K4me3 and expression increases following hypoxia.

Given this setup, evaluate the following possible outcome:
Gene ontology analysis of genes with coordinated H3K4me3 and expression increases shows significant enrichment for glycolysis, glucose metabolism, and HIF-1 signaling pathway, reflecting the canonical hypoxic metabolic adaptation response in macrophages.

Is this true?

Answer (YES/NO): NO